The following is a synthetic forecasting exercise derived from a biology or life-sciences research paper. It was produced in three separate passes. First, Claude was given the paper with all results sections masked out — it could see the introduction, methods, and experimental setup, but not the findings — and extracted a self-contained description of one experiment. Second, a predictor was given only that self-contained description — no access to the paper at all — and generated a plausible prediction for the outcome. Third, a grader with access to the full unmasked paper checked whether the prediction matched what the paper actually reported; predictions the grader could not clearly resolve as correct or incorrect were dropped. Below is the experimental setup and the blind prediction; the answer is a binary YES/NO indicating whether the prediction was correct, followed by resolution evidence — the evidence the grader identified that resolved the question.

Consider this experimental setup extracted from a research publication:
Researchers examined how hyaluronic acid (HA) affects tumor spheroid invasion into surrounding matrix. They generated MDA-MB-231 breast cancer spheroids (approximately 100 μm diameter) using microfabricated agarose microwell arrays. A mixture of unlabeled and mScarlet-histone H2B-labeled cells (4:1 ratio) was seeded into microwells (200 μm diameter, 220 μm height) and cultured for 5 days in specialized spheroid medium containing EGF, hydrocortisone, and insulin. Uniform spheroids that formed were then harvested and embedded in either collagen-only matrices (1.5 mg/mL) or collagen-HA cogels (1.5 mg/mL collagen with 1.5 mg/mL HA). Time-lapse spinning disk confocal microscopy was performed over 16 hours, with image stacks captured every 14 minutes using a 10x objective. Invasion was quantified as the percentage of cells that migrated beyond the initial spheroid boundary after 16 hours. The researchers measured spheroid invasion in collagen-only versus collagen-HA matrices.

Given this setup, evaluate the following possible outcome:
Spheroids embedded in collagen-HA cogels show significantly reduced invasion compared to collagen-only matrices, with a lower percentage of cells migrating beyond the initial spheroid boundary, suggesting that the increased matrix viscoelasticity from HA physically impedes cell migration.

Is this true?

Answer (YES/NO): YES